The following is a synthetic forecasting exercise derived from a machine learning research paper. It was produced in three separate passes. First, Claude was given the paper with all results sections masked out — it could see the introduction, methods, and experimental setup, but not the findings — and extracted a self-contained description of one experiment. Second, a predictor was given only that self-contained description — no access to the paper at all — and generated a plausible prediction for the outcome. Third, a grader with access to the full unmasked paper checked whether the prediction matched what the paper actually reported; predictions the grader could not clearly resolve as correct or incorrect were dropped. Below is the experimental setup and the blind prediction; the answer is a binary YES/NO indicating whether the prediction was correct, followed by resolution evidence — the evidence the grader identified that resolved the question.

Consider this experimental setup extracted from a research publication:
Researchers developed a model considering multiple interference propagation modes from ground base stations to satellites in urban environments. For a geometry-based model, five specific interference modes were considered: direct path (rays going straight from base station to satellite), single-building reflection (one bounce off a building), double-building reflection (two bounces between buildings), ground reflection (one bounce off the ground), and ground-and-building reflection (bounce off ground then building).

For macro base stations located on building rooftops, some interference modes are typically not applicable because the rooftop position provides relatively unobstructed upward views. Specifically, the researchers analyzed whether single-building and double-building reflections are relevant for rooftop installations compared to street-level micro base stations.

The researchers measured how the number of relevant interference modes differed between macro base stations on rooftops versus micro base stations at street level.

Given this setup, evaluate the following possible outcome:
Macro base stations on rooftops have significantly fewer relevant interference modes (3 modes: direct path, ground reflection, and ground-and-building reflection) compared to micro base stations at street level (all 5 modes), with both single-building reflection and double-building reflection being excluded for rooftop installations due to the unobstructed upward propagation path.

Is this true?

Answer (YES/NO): YES